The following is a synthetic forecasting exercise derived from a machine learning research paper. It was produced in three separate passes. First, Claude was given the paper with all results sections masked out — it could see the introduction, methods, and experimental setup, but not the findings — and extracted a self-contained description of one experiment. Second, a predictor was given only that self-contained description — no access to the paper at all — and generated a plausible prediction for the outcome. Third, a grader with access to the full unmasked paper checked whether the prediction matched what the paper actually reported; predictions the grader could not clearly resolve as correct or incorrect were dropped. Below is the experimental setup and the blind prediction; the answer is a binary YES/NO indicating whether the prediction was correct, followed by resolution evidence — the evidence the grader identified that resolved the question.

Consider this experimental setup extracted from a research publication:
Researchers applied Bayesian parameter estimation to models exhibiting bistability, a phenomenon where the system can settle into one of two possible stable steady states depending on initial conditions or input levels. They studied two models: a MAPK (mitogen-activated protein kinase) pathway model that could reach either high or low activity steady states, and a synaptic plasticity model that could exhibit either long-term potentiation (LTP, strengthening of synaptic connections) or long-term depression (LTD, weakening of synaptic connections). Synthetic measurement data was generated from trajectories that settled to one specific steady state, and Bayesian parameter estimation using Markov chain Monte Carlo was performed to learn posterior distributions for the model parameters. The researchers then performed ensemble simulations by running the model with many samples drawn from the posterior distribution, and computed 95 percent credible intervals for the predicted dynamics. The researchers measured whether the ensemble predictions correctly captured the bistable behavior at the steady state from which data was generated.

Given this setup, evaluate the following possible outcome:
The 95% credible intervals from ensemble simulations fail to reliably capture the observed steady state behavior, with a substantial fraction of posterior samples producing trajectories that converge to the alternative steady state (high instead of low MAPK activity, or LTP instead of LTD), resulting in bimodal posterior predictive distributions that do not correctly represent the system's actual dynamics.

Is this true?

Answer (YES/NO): YES